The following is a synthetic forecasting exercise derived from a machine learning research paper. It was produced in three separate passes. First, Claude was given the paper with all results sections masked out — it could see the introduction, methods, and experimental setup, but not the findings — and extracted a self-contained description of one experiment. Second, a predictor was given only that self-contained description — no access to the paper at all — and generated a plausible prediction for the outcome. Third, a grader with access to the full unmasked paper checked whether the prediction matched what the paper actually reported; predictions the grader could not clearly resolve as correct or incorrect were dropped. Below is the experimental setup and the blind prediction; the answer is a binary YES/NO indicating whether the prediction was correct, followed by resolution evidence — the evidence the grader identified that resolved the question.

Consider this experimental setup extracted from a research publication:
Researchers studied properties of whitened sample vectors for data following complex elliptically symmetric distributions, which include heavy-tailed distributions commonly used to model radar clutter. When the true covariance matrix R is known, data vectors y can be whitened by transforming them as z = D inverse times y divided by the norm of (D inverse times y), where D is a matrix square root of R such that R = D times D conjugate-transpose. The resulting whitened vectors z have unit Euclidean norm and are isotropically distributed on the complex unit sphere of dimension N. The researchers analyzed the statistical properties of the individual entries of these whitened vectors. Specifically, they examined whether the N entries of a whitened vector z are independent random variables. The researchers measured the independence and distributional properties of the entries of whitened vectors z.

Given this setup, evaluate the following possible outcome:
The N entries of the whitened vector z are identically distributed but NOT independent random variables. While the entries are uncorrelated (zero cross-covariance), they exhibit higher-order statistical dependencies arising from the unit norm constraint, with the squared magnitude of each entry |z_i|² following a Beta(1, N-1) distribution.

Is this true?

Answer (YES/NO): NO